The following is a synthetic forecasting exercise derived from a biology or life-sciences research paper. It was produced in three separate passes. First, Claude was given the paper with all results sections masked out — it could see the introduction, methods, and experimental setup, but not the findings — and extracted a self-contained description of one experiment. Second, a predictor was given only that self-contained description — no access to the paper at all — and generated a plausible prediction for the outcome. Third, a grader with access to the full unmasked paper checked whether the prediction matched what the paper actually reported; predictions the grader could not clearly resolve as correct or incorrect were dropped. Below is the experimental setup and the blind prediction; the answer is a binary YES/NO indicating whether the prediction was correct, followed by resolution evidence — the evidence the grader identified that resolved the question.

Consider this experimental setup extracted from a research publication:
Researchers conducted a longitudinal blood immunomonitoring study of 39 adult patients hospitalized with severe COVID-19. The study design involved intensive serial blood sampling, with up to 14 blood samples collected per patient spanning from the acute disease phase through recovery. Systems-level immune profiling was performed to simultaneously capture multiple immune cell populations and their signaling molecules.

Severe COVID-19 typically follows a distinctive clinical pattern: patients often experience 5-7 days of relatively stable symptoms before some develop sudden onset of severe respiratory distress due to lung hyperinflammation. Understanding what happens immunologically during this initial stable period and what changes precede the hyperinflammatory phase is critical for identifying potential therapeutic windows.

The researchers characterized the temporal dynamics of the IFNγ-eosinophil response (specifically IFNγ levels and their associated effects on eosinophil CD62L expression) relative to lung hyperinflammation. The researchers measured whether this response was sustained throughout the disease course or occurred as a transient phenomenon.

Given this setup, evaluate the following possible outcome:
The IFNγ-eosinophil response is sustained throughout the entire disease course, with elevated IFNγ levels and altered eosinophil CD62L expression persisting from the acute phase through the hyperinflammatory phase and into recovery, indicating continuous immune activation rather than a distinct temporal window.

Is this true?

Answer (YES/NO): NO